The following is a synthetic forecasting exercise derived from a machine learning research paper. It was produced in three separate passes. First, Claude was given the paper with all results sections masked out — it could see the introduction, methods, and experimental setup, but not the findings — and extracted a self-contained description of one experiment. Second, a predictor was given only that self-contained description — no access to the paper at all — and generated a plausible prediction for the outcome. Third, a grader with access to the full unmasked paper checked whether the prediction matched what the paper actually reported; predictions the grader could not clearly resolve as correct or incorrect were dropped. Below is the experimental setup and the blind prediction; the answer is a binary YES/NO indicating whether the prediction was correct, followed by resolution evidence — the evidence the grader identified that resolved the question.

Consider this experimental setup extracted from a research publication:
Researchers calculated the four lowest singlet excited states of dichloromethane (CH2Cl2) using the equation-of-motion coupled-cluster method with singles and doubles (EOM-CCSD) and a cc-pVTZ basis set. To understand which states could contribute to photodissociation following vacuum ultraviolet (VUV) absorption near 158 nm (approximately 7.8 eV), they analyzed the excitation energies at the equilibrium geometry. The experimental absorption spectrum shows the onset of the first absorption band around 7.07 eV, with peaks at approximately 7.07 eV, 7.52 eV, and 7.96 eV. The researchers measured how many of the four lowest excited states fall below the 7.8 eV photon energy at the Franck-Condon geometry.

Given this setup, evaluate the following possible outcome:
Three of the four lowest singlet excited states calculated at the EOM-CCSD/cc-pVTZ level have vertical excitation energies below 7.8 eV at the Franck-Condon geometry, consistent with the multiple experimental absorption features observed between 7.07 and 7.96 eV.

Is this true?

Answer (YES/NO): NO